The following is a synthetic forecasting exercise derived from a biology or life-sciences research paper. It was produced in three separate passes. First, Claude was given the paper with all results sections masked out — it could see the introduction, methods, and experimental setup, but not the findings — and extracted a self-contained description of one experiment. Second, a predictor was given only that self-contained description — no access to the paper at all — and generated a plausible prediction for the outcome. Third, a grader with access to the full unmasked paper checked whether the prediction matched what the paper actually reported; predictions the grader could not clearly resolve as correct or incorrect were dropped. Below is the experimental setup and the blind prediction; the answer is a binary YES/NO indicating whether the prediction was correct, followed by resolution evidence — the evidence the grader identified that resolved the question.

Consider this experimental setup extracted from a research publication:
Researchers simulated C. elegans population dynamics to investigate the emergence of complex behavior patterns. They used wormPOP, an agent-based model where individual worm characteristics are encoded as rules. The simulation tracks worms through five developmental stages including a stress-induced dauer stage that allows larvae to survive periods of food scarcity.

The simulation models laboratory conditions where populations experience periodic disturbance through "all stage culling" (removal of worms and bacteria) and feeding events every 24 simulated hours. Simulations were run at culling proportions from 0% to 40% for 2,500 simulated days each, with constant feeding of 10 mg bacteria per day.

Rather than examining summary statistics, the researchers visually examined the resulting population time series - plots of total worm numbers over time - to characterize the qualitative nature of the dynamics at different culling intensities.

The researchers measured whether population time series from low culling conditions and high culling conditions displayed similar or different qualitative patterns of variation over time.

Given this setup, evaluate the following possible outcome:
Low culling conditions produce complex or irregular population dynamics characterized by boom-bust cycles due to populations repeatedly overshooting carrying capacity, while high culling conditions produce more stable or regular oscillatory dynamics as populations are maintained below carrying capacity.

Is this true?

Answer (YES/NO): YES